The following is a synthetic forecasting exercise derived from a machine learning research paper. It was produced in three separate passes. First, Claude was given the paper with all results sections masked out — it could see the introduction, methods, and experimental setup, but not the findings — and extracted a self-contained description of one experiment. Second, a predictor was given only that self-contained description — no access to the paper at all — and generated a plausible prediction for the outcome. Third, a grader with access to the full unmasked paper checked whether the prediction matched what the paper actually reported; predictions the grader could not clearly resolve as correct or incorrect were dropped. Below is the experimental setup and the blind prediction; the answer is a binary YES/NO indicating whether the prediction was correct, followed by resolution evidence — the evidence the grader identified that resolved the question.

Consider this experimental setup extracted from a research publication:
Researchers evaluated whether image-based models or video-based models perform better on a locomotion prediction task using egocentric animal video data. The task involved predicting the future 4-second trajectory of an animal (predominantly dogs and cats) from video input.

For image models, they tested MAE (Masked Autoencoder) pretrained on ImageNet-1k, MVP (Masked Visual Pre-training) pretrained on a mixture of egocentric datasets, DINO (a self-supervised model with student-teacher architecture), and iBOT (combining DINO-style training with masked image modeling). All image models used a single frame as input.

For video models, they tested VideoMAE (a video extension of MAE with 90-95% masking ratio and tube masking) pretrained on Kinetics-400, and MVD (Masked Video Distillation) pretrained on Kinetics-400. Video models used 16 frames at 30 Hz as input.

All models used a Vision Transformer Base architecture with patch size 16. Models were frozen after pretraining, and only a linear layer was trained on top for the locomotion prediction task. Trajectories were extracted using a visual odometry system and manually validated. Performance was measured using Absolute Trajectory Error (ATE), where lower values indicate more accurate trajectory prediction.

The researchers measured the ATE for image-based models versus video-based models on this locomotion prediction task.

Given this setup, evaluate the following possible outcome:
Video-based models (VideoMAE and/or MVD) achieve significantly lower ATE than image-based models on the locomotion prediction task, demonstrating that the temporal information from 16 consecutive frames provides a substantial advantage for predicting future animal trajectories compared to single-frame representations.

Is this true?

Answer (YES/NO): YES